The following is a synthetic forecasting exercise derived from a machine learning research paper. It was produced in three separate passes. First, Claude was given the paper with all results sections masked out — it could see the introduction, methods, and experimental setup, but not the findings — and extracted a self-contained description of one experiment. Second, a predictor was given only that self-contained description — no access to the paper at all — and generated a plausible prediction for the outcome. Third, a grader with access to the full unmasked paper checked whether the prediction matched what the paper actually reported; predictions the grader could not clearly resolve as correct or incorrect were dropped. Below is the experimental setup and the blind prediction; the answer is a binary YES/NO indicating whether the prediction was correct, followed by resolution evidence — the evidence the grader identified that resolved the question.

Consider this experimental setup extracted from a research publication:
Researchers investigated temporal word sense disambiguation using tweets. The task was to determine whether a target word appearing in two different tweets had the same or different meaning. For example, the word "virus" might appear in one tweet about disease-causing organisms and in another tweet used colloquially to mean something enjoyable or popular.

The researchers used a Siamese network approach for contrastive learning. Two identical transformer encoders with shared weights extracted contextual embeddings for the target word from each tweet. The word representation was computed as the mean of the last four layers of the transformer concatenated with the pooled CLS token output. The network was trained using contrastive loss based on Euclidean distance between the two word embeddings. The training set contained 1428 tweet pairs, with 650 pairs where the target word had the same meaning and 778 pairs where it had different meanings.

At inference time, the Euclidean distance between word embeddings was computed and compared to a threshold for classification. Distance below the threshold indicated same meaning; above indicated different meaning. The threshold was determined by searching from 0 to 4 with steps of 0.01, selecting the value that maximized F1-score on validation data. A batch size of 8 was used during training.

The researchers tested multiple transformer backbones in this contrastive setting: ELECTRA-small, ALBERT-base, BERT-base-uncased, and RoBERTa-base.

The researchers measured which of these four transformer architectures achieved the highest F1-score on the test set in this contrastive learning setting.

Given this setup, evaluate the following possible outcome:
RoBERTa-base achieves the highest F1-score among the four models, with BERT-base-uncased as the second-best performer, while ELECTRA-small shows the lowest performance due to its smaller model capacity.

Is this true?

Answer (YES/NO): NO